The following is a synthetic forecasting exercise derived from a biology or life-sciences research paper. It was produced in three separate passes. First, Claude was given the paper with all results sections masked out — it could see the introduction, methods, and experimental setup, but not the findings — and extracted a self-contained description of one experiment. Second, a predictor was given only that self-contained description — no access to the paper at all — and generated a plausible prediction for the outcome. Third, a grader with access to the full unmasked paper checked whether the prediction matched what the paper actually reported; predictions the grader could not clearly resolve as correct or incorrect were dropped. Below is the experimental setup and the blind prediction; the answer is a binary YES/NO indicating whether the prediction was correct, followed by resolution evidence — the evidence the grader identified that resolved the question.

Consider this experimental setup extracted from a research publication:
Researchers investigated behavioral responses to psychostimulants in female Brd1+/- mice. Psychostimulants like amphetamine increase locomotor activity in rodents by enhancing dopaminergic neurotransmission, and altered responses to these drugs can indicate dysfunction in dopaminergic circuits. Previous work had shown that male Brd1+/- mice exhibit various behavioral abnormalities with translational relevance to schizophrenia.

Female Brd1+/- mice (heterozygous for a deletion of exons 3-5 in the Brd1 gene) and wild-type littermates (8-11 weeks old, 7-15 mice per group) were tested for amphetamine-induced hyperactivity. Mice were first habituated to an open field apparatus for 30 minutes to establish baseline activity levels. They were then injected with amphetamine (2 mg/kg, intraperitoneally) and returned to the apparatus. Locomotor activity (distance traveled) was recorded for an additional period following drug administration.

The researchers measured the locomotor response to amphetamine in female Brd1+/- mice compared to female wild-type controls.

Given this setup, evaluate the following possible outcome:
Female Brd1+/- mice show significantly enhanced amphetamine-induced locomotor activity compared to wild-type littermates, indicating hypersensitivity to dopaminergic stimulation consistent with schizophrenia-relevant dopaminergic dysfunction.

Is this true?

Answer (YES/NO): NO